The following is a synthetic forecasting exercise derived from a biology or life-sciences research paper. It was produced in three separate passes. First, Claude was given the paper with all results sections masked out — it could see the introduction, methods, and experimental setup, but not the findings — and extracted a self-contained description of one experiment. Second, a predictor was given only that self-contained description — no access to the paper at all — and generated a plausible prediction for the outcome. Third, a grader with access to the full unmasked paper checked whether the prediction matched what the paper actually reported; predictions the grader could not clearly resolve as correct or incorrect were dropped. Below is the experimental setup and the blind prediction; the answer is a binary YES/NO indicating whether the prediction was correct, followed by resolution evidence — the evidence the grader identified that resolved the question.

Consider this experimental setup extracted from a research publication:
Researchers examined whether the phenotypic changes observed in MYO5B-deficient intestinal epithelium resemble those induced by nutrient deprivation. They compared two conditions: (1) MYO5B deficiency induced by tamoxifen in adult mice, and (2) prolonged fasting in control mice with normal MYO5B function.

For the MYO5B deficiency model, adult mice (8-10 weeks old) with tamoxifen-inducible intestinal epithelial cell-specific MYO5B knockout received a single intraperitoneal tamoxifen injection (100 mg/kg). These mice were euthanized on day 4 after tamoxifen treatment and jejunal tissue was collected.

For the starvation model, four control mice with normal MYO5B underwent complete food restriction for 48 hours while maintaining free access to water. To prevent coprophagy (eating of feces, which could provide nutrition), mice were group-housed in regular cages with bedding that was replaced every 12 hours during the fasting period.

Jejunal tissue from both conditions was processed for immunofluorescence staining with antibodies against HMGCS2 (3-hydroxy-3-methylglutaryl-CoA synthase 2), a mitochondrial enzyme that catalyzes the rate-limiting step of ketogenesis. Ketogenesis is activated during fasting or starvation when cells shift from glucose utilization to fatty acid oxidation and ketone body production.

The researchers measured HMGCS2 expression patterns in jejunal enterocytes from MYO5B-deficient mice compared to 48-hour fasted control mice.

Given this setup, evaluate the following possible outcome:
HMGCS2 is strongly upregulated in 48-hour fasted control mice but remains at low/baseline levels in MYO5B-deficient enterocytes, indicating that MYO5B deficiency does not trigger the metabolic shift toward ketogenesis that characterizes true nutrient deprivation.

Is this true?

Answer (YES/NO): NO